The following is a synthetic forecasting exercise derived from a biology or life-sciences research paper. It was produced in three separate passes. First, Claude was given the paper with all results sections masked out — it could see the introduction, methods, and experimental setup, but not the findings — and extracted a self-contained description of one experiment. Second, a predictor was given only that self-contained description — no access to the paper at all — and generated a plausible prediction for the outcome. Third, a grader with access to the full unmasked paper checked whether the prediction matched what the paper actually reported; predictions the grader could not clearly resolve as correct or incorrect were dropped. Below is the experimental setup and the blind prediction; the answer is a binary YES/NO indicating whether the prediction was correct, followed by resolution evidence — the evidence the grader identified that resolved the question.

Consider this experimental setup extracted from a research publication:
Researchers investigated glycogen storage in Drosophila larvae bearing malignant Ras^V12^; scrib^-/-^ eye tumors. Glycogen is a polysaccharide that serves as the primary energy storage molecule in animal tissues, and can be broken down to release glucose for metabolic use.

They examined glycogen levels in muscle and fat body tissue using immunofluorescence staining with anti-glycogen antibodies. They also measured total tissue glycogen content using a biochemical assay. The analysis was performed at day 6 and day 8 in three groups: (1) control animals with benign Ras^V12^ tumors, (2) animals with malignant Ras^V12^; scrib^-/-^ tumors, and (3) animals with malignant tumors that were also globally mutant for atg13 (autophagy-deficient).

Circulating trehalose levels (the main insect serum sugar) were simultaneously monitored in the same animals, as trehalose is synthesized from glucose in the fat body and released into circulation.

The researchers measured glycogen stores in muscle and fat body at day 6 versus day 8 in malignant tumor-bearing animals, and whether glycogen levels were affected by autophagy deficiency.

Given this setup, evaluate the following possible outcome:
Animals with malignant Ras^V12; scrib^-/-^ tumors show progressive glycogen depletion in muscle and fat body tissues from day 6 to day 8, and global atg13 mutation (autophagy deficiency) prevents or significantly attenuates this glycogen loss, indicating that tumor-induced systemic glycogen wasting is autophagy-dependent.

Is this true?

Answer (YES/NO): YES